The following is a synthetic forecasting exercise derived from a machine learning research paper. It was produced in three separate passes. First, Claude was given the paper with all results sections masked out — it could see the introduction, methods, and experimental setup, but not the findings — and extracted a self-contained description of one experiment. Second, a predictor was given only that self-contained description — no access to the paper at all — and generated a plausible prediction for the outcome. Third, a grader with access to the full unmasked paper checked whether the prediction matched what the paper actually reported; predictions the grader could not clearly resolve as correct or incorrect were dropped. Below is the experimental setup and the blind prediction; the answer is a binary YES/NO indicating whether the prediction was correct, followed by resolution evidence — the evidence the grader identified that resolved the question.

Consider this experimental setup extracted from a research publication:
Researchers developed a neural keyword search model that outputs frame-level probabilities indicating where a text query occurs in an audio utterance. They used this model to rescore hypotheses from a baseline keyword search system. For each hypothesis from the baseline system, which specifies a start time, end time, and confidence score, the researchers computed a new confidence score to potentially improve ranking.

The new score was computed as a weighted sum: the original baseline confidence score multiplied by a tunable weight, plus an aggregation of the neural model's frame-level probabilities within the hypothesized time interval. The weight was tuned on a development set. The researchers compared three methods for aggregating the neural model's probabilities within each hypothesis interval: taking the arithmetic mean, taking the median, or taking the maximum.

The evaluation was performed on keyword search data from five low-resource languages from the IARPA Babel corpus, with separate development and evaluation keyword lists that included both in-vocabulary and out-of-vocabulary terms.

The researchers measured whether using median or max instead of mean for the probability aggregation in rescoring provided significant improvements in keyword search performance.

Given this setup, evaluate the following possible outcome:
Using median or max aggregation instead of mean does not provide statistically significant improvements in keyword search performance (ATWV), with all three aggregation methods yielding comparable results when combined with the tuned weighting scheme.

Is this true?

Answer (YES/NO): YES